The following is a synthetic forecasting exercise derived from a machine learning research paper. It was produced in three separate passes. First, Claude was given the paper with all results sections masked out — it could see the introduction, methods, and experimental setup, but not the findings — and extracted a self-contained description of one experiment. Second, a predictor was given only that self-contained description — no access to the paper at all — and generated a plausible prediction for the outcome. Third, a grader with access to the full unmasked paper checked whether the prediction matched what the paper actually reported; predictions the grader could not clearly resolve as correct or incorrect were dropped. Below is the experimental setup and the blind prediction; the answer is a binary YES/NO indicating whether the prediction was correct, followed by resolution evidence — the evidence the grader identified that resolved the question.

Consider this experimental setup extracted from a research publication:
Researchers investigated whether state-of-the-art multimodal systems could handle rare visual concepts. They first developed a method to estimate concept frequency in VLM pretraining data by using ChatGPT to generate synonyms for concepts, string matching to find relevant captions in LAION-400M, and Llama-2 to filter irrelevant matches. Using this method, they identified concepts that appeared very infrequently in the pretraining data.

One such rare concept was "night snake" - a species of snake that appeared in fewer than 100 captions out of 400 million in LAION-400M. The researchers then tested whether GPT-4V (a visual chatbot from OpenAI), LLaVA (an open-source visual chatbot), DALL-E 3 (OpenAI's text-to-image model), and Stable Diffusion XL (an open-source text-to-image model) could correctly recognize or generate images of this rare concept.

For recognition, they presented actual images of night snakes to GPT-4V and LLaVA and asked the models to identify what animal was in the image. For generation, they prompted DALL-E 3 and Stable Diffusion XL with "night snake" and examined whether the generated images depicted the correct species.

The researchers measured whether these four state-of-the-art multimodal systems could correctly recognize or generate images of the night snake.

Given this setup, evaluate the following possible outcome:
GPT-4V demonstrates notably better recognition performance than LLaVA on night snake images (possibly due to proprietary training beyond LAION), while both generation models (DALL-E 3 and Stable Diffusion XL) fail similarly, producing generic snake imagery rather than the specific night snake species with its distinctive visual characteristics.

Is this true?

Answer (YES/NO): NO